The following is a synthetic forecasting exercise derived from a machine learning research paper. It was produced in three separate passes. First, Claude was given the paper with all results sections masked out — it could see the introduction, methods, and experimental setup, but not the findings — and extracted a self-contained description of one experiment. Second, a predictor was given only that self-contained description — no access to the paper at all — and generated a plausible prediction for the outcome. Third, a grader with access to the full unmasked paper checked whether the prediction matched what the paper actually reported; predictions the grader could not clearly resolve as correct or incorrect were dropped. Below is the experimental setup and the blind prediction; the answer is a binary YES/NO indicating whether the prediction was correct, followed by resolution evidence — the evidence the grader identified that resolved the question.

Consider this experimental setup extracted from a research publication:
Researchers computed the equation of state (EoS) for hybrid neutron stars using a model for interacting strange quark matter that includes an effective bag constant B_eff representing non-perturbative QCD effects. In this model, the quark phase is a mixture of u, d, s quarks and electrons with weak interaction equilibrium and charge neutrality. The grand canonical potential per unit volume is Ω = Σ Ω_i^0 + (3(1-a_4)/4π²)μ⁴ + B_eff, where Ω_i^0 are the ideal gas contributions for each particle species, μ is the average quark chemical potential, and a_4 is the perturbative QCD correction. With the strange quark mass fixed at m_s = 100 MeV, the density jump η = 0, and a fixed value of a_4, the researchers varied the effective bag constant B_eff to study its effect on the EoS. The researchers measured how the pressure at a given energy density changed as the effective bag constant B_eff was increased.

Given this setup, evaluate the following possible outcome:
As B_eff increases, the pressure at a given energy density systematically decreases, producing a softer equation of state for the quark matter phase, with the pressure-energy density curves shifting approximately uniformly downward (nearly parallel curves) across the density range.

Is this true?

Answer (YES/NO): NO